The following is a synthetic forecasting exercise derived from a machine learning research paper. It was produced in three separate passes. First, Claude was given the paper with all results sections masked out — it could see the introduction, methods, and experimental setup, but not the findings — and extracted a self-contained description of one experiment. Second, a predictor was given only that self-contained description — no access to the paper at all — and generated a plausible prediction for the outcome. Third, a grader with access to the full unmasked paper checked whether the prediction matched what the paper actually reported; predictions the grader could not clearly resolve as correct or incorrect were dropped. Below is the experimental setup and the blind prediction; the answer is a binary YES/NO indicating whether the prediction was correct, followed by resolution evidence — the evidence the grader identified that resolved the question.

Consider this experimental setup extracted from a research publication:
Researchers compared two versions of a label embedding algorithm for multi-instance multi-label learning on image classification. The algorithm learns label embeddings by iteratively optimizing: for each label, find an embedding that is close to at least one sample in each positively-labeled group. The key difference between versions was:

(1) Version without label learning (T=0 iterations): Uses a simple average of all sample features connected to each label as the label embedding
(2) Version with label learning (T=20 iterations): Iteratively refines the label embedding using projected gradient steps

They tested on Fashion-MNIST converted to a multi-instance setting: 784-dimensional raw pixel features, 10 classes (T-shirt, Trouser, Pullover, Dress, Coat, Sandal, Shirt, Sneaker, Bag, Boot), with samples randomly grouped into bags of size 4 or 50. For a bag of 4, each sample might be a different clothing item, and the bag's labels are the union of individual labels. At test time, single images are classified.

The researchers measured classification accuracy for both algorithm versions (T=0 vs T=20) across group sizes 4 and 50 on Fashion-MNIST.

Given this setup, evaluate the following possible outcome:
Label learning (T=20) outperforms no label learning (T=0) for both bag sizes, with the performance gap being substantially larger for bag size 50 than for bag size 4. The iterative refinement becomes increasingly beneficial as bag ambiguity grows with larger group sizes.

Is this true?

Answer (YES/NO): YES